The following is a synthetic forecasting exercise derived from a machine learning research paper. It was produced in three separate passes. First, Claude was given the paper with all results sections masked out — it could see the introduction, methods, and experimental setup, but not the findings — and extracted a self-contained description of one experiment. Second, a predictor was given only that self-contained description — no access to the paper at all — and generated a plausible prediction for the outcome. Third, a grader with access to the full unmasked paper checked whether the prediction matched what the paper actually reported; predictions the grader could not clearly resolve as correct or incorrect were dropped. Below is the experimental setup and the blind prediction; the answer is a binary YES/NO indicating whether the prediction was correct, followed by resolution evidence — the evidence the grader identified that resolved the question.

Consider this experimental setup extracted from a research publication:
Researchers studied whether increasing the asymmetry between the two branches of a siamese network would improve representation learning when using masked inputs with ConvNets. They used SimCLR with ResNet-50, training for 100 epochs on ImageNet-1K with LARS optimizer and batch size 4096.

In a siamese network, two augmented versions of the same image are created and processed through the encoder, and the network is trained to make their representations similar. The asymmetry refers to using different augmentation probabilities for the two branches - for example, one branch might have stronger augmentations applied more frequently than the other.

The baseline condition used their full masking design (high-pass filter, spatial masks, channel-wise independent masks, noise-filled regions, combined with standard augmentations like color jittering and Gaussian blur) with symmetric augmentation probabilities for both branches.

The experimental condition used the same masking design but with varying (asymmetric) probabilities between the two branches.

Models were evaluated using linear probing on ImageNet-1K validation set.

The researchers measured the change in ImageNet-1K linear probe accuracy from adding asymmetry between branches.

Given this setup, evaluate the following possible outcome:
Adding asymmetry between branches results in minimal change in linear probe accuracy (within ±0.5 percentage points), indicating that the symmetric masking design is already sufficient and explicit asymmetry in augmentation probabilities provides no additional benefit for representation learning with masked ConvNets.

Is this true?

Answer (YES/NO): NO